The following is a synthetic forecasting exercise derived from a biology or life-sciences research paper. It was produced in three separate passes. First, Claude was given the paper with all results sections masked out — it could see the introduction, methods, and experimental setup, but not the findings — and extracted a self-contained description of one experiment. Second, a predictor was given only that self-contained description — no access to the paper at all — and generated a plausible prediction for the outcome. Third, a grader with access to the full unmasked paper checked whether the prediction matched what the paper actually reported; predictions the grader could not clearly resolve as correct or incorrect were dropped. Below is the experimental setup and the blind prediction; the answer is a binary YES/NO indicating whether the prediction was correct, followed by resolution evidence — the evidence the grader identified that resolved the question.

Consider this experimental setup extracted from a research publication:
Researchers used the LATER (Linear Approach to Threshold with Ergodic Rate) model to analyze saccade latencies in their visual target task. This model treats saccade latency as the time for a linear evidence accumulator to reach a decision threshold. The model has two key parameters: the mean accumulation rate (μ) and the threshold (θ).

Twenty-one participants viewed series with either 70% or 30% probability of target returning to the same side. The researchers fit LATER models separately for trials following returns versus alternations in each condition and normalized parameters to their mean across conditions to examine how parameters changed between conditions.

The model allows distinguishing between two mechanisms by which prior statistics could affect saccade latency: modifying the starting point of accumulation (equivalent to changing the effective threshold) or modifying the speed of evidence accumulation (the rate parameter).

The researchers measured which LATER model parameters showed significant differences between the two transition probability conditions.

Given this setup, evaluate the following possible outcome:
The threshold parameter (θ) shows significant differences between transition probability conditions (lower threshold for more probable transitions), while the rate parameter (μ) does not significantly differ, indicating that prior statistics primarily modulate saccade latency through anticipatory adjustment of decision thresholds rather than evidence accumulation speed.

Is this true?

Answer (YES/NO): YES